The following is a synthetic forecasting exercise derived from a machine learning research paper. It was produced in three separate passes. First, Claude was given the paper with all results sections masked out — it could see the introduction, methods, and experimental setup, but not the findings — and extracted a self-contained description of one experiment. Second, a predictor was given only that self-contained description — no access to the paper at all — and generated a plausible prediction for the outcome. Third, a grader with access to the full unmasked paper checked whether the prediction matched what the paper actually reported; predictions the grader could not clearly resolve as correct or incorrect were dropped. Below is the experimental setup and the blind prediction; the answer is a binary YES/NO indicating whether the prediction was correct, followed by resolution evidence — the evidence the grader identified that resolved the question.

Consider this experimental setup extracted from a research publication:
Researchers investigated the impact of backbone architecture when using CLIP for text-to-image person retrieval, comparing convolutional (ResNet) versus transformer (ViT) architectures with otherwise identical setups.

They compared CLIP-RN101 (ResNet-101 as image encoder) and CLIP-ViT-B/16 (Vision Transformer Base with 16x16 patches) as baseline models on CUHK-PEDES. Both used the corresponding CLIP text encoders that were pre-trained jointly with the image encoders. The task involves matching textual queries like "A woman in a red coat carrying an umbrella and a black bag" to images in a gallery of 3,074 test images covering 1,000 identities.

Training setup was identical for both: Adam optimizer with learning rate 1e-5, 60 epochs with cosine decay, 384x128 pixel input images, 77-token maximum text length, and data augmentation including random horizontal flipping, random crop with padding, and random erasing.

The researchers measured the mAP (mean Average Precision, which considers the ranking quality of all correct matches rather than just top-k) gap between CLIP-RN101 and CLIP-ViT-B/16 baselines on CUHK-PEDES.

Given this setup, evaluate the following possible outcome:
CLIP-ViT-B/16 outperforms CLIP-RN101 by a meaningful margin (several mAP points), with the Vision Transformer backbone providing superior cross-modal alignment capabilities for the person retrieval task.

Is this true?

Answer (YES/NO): YES